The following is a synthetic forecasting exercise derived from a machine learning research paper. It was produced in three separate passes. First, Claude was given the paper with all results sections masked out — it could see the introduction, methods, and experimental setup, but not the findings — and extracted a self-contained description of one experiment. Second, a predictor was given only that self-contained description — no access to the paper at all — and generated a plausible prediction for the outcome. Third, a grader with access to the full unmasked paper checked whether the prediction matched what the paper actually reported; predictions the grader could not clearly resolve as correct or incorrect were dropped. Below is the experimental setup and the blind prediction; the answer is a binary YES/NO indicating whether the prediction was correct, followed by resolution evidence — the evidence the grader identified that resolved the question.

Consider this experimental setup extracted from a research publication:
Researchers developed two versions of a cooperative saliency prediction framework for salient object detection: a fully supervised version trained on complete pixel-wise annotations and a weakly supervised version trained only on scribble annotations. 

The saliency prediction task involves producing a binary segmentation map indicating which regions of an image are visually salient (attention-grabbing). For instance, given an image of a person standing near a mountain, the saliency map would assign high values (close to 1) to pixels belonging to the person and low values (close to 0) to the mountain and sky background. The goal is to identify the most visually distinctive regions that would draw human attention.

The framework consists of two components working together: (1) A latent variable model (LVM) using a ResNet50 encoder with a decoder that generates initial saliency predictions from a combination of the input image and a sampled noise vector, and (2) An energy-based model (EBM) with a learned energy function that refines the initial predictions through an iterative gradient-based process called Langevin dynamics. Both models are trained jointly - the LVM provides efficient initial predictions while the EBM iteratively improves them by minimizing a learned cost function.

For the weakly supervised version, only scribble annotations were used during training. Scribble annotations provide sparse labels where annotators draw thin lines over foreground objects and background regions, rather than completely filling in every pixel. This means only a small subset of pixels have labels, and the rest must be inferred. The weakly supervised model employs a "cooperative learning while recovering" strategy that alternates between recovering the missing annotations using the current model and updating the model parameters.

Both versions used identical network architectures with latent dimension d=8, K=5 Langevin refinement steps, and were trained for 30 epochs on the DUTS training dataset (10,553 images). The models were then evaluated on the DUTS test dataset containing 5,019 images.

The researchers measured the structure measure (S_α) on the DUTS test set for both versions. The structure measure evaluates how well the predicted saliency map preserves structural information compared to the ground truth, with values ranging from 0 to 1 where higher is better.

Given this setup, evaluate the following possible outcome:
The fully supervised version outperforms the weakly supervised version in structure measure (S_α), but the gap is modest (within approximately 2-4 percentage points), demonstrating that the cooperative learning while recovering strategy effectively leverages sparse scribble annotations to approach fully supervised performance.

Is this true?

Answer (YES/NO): NO